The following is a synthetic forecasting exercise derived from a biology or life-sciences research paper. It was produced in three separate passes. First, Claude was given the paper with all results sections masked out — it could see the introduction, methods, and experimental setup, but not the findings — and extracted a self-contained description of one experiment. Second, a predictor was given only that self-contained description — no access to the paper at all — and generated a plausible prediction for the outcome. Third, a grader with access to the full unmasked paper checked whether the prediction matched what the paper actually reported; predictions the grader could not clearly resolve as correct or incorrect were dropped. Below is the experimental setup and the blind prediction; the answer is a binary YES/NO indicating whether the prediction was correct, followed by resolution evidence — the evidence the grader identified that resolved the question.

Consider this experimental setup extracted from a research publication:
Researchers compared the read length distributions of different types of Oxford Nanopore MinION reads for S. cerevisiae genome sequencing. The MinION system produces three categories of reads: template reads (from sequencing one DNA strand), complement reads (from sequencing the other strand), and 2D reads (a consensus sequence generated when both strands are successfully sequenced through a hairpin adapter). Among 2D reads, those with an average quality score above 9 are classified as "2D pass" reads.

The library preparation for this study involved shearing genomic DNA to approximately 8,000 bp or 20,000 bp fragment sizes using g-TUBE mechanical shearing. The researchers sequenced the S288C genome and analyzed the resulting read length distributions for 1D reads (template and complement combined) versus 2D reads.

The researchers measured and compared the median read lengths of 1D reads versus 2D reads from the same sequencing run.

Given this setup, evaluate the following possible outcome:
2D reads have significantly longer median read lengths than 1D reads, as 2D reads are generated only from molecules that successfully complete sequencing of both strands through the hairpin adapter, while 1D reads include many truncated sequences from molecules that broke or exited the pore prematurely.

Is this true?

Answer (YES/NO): NO